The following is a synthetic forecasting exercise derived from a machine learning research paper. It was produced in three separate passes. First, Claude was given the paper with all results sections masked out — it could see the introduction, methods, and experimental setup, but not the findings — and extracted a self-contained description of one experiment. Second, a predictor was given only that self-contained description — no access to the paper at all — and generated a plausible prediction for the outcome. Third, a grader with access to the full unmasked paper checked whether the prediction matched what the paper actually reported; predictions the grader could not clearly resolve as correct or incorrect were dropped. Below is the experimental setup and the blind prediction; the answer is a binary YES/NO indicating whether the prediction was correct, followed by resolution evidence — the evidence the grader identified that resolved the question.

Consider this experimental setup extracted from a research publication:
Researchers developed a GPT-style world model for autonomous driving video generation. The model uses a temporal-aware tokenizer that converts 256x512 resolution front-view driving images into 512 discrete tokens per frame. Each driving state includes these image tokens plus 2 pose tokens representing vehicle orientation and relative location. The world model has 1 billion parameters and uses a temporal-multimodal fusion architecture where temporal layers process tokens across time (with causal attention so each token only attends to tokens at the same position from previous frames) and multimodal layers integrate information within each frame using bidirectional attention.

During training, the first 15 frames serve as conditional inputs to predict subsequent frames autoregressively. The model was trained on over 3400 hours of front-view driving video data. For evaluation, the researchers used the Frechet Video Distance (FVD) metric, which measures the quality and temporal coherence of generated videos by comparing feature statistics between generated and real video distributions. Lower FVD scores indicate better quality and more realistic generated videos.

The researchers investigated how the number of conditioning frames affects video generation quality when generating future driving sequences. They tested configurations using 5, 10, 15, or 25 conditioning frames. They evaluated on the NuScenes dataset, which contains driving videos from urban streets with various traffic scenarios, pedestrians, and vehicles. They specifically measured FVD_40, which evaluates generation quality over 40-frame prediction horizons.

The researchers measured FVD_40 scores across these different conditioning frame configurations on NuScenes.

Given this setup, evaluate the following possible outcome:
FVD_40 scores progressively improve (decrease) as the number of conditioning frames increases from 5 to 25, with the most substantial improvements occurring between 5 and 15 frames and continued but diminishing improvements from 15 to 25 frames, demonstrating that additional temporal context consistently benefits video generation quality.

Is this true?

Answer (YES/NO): NO